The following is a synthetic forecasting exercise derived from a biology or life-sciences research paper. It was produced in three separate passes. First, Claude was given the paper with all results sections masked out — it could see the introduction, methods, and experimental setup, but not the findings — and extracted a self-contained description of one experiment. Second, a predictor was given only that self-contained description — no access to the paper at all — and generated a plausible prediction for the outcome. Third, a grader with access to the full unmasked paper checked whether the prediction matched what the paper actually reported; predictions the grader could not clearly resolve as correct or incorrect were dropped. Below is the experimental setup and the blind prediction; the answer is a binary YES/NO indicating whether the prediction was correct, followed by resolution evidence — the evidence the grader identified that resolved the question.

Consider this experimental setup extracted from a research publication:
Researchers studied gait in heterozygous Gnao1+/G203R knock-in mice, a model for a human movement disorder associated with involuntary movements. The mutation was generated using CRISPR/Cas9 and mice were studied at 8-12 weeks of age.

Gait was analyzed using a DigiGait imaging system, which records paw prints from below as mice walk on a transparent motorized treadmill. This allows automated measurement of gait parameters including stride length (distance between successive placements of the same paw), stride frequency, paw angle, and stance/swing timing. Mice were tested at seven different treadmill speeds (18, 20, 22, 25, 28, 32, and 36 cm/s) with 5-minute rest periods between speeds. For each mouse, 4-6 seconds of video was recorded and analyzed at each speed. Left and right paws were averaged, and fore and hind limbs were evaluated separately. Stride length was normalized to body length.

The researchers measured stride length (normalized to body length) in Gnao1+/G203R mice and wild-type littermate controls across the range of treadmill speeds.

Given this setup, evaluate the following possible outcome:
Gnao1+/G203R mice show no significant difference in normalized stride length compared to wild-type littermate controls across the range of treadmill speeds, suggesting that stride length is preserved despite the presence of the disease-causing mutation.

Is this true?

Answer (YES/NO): NO